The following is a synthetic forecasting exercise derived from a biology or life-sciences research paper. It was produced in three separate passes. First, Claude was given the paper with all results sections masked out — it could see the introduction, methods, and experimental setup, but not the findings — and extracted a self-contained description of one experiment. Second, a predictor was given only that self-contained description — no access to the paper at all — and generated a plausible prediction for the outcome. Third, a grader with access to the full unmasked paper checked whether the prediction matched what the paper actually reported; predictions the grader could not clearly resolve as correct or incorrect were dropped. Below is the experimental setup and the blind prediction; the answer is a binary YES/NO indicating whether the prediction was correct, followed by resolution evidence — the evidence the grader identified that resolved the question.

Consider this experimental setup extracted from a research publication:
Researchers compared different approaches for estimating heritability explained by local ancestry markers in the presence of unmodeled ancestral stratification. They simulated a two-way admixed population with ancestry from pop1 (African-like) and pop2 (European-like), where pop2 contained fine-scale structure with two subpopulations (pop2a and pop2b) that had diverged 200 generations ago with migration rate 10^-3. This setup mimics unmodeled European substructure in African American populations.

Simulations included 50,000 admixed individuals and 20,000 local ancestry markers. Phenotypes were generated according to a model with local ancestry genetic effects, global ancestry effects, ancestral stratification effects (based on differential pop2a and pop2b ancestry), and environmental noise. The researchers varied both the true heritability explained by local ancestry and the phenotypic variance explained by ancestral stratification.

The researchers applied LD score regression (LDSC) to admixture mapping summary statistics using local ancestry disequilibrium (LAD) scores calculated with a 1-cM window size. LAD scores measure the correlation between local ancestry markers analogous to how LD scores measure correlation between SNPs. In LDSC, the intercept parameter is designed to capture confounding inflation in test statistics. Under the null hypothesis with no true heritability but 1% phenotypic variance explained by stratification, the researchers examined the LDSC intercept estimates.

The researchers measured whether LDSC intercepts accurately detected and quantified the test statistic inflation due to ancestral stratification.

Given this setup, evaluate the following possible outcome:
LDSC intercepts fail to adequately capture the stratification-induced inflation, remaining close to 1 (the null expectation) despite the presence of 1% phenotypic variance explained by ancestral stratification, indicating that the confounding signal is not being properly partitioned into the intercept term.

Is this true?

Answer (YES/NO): YES